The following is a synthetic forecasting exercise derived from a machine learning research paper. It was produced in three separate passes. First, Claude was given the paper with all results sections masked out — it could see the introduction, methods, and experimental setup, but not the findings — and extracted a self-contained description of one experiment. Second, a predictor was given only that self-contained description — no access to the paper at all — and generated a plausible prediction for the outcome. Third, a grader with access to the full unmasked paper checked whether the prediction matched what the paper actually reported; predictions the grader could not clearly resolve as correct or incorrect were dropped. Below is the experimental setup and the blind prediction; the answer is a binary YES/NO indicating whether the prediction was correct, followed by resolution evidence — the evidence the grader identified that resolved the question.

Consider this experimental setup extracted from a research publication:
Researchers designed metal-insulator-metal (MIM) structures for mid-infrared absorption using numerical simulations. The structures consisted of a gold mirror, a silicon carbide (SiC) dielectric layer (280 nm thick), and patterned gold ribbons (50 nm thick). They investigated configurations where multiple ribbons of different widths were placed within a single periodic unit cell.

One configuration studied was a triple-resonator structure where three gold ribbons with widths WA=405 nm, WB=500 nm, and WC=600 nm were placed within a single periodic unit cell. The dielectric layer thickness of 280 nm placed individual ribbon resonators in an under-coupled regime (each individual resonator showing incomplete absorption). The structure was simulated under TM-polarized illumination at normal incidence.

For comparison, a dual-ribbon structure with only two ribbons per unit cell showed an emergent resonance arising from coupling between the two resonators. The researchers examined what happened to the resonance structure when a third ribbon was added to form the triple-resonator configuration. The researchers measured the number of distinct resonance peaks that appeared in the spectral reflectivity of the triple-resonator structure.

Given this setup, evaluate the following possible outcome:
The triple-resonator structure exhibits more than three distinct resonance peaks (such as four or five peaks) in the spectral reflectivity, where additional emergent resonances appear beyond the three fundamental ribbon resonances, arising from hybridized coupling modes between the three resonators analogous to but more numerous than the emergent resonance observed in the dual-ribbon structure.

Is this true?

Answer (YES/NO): NO